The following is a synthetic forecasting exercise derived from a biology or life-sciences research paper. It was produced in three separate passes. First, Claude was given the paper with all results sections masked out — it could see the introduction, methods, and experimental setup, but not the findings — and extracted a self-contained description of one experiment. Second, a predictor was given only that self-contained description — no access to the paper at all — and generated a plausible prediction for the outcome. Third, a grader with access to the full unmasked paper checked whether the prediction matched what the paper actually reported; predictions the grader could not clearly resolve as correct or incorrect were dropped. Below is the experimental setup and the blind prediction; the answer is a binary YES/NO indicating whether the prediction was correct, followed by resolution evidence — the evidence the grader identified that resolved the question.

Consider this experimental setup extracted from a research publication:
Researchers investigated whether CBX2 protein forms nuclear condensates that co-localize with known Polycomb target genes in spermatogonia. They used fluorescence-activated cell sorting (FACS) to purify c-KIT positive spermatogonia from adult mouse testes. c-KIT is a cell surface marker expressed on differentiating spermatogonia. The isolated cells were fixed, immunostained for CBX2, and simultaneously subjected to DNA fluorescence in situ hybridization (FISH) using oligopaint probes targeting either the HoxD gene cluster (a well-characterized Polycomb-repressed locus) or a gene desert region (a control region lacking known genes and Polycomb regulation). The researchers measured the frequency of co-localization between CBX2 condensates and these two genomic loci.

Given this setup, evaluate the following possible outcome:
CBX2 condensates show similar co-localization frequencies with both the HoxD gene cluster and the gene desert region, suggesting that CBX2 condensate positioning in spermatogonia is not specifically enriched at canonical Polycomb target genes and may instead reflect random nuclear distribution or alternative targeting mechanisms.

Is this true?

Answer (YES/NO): NO